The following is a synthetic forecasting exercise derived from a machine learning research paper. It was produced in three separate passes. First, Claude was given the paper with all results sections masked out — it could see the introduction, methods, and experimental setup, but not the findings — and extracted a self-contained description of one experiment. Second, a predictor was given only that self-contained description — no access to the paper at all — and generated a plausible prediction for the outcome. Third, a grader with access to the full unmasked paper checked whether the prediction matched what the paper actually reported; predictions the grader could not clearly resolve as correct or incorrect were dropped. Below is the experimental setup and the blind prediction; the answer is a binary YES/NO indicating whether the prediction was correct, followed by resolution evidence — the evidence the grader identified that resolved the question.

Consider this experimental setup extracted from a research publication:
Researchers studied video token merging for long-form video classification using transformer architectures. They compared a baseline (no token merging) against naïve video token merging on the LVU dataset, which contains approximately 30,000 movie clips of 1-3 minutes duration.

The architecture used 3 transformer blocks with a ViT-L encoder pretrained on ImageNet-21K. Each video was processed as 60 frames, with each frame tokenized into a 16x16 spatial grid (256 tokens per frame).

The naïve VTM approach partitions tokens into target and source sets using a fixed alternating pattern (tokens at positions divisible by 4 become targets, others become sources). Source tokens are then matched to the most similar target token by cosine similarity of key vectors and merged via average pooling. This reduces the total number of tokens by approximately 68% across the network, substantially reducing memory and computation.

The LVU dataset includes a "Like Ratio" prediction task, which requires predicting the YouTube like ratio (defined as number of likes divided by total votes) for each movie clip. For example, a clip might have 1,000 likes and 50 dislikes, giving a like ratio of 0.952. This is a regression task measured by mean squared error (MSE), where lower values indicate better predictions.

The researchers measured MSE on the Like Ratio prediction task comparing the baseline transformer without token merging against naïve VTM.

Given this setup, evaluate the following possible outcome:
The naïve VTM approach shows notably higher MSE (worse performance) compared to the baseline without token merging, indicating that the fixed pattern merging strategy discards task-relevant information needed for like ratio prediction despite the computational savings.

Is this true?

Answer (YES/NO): NO